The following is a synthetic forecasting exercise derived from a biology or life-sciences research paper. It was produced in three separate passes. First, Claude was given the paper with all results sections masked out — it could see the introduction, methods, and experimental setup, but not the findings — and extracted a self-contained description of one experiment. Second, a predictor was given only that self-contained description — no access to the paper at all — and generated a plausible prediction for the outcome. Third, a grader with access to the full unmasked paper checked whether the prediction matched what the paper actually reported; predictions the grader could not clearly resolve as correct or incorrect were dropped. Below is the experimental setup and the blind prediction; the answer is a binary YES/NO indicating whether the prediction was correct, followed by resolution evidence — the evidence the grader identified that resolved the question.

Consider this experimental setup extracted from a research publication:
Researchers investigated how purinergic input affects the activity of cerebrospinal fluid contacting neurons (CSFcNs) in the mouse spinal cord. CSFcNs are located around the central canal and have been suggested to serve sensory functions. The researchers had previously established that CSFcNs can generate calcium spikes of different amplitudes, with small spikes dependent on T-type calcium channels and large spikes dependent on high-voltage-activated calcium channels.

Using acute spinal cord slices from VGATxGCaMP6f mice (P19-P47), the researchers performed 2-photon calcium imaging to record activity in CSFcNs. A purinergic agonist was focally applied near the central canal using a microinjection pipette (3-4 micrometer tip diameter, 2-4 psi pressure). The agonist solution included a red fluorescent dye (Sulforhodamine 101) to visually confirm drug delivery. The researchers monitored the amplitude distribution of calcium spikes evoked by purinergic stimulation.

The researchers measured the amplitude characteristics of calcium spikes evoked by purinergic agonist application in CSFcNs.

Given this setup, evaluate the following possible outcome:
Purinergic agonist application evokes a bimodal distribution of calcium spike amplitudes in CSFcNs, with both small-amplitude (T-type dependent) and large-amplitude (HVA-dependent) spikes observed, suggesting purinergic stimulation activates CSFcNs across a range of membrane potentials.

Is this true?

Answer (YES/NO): NO